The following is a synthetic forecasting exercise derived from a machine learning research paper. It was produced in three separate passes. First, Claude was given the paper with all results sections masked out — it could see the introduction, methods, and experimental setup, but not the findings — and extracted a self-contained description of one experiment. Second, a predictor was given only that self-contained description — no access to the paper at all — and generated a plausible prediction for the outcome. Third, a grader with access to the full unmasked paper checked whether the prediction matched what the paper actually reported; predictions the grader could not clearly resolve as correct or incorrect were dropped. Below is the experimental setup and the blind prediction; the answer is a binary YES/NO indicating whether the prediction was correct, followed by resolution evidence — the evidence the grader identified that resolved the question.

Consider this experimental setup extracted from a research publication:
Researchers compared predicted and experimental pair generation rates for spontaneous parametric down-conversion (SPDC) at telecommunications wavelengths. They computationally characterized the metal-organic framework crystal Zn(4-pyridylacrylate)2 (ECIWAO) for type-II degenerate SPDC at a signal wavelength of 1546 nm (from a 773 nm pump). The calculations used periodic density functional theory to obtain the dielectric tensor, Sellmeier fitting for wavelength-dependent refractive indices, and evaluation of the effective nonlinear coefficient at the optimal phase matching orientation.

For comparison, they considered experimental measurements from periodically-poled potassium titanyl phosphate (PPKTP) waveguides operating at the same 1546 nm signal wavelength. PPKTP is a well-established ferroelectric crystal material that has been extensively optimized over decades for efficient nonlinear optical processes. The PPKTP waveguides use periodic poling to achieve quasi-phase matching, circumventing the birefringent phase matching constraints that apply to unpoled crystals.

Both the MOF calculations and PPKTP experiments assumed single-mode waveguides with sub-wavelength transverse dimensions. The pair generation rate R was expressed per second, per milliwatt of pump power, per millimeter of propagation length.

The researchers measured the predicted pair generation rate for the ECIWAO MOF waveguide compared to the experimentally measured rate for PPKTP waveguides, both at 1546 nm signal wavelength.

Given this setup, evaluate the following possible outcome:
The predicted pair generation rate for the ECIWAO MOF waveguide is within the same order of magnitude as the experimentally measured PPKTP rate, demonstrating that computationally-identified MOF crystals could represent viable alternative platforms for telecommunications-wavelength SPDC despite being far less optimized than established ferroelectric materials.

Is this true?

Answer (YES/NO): NO